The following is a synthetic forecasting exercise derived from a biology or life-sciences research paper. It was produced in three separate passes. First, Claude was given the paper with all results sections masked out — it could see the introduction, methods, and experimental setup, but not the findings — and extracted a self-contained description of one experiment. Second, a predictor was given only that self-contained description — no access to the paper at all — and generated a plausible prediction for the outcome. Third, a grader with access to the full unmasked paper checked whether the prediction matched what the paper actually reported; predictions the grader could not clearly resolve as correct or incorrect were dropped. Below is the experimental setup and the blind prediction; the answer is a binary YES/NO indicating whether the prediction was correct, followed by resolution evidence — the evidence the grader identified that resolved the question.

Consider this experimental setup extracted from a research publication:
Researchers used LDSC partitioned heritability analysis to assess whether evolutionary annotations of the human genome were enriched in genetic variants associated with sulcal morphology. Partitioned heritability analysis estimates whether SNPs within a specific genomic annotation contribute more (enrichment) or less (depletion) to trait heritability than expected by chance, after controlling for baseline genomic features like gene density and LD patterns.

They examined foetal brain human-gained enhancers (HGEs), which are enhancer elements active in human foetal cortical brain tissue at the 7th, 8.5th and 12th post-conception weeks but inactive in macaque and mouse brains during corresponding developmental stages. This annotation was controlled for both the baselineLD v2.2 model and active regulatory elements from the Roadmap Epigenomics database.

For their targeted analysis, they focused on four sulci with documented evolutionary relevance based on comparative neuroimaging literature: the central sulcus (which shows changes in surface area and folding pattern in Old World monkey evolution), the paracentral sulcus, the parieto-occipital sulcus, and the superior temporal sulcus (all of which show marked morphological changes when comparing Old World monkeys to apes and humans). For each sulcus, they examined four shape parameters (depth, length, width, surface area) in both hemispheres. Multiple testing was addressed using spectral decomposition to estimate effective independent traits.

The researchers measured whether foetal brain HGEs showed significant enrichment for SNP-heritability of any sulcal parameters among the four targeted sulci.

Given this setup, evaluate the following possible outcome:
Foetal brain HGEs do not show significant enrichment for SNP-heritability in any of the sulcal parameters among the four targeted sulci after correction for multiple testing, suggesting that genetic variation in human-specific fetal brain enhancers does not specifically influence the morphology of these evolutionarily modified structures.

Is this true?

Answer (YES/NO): NO